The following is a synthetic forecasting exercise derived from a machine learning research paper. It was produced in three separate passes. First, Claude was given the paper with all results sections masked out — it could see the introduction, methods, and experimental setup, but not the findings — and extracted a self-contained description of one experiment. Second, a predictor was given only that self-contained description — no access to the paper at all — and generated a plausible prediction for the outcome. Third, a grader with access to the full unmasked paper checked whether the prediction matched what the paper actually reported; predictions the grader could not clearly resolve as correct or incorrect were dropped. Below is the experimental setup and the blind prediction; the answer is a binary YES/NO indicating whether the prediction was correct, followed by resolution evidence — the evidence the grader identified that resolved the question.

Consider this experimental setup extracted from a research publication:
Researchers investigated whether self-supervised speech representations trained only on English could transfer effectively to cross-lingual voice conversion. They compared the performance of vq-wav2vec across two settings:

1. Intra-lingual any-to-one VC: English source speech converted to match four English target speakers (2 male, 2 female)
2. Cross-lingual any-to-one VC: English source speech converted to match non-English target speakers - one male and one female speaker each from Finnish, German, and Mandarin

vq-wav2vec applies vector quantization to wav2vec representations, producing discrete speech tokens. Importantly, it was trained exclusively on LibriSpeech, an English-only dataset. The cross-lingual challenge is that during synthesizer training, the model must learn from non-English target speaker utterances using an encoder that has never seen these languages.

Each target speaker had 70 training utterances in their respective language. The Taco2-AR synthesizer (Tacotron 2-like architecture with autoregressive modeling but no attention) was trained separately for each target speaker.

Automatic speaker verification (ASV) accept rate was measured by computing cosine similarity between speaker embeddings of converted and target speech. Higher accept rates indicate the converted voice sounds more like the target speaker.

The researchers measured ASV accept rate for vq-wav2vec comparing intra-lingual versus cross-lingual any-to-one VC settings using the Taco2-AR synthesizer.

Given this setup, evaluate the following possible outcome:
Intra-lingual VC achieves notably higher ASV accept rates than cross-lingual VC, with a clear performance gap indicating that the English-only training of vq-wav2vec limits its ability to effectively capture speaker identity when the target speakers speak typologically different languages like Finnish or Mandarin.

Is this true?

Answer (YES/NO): YES